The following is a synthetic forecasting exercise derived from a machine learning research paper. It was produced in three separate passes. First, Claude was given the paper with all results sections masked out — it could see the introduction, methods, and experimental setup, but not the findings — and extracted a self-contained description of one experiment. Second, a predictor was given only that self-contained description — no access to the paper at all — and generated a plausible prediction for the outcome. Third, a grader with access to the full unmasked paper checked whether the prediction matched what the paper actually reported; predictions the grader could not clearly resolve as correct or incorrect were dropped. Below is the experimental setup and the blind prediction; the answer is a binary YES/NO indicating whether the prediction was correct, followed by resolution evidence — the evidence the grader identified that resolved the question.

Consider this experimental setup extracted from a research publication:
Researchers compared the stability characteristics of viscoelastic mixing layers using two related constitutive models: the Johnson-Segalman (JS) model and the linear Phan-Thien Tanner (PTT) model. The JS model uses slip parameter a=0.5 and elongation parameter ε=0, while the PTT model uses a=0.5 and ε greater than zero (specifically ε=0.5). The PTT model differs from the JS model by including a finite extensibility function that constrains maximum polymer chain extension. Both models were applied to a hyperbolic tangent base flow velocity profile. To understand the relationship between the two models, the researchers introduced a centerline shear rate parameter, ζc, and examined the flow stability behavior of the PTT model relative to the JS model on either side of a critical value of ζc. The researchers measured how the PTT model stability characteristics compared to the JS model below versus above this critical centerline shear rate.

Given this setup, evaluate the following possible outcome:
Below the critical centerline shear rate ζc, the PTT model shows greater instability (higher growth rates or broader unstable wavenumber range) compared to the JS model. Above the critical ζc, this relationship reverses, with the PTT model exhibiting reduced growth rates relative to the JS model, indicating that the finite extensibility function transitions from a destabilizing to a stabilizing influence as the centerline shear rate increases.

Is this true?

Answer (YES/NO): NO